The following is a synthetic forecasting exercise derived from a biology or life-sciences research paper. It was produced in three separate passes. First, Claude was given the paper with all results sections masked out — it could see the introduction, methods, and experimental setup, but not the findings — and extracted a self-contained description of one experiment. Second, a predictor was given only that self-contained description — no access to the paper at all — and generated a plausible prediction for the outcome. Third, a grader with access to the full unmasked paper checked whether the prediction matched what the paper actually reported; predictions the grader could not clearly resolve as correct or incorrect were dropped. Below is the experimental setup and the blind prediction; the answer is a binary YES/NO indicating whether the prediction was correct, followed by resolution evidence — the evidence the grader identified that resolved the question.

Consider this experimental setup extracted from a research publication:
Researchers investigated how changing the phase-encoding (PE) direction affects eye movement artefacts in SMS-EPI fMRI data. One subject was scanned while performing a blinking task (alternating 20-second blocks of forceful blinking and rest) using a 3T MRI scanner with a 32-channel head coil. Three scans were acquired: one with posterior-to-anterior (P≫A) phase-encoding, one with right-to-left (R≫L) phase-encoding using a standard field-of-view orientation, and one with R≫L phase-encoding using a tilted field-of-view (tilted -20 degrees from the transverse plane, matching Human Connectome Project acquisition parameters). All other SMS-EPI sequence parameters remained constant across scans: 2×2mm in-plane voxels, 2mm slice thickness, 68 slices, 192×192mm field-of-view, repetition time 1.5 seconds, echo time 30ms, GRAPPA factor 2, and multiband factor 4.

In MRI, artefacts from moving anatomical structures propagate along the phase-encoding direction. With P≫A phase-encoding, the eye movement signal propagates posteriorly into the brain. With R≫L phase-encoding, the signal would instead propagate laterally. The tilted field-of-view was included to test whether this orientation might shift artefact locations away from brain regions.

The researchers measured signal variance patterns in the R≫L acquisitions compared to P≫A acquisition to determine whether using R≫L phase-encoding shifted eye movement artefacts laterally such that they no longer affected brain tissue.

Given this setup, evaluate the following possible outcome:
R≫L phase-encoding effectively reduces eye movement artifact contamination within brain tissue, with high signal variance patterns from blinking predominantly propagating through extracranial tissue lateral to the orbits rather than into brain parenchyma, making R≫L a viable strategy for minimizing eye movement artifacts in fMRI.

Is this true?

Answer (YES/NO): YES